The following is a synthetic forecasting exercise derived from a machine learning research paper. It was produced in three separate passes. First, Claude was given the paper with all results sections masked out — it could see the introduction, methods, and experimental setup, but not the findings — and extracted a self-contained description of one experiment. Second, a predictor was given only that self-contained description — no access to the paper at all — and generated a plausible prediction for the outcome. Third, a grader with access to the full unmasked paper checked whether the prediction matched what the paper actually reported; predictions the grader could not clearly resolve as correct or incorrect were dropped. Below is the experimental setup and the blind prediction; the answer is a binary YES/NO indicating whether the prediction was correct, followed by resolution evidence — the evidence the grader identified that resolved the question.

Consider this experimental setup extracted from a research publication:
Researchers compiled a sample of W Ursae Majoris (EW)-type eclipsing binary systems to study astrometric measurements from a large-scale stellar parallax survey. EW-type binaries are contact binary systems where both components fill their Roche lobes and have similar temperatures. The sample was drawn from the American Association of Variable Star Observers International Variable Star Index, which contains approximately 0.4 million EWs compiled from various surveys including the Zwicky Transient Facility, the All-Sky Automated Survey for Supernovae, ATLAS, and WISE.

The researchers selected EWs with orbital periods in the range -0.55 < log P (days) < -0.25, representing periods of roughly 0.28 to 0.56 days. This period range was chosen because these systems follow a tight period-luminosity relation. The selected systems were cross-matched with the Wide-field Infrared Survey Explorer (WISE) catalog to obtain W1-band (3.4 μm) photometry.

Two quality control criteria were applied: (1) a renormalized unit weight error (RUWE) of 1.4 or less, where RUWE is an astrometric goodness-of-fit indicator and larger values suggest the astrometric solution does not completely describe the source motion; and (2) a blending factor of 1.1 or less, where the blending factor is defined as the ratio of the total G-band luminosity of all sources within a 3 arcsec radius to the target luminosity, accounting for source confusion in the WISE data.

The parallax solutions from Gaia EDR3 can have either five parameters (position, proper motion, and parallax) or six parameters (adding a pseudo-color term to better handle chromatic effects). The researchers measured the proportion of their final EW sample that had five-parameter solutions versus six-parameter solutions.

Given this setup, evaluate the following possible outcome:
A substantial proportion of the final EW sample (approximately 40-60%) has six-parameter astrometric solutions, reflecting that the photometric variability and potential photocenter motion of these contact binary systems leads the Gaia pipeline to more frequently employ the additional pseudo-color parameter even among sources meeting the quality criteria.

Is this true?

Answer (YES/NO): NO